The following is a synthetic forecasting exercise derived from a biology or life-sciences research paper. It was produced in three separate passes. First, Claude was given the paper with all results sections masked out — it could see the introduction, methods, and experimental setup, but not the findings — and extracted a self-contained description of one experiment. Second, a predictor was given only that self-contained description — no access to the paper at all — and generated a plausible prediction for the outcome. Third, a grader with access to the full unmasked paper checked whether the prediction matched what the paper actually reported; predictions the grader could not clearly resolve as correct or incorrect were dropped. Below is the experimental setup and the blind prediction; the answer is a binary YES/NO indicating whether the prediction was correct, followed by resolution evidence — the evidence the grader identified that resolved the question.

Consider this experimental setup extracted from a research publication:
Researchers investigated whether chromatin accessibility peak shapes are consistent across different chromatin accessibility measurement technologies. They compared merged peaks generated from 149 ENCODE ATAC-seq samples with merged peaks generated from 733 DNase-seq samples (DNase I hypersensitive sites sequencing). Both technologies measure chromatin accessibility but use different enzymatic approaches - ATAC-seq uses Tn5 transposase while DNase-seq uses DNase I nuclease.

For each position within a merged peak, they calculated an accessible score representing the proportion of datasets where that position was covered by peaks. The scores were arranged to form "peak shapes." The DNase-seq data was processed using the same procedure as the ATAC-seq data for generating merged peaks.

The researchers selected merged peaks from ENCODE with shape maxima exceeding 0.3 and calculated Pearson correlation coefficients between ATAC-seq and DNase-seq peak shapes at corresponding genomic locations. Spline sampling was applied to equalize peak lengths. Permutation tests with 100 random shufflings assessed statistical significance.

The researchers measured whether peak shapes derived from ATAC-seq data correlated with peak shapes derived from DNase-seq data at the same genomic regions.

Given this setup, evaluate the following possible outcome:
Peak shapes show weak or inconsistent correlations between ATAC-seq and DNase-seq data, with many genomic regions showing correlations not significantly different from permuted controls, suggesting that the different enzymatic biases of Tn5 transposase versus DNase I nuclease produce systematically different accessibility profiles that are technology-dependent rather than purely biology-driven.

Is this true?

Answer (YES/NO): NO